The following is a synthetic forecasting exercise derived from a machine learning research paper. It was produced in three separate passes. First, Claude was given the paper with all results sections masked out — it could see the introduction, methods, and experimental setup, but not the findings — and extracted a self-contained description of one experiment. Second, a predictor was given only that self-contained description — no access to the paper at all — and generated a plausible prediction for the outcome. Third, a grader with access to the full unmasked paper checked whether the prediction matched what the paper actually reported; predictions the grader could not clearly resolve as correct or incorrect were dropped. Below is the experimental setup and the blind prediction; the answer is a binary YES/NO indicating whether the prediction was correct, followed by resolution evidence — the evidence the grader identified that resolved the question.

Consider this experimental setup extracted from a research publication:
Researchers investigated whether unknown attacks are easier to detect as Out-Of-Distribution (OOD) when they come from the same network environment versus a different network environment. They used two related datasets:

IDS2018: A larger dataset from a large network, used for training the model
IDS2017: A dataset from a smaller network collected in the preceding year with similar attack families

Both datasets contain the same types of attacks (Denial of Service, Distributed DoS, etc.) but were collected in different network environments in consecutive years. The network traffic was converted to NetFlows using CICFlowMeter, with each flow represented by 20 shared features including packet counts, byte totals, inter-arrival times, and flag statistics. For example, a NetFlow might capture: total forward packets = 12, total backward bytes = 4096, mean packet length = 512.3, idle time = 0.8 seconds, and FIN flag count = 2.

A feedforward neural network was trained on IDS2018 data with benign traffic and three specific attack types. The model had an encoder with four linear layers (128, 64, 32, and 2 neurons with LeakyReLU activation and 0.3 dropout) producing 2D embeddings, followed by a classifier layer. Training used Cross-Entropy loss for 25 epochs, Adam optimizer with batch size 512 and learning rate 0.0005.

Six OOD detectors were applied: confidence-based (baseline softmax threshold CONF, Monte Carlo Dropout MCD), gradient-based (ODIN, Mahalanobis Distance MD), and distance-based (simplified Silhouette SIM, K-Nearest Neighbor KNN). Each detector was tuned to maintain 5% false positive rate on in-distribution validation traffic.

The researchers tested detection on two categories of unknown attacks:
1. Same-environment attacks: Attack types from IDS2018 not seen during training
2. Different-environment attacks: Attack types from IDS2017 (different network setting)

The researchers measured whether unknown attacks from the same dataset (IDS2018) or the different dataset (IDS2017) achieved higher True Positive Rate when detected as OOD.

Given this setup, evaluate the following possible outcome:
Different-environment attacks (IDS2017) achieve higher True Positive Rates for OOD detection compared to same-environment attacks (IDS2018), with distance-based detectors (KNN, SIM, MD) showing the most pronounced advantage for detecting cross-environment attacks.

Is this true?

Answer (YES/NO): NO